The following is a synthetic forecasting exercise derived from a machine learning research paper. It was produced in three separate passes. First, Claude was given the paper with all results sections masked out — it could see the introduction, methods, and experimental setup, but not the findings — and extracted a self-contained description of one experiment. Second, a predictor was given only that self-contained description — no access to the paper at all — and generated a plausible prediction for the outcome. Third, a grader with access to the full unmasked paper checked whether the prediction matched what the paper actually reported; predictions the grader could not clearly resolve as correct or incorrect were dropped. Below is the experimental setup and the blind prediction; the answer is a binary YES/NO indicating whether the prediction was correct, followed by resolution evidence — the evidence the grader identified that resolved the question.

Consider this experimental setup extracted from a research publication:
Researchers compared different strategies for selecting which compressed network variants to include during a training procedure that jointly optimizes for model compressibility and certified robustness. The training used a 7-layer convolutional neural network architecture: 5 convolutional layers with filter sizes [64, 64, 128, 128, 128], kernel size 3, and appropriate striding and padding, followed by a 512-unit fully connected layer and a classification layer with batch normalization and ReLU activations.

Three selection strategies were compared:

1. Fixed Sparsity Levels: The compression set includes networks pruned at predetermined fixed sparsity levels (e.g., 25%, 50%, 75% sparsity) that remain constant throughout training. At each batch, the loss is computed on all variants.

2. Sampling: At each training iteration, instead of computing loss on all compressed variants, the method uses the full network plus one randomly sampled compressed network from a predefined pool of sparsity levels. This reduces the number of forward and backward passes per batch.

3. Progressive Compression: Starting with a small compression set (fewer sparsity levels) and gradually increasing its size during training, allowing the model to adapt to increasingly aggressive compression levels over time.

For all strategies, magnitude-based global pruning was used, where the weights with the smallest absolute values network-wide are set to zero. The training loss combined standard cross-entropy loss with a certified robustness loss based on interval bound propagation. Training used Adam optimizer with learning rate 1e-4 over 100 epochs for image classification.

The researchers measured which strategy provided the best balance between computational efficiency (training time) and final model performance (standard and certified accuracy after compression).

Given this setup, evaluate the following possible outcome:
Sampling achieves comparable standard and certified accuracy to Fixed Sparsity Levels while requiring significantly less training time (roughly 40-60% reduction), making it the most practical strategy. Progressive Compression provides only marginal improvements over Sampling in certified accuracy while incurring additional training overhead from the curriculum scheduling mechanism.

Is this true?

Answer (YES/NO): NO